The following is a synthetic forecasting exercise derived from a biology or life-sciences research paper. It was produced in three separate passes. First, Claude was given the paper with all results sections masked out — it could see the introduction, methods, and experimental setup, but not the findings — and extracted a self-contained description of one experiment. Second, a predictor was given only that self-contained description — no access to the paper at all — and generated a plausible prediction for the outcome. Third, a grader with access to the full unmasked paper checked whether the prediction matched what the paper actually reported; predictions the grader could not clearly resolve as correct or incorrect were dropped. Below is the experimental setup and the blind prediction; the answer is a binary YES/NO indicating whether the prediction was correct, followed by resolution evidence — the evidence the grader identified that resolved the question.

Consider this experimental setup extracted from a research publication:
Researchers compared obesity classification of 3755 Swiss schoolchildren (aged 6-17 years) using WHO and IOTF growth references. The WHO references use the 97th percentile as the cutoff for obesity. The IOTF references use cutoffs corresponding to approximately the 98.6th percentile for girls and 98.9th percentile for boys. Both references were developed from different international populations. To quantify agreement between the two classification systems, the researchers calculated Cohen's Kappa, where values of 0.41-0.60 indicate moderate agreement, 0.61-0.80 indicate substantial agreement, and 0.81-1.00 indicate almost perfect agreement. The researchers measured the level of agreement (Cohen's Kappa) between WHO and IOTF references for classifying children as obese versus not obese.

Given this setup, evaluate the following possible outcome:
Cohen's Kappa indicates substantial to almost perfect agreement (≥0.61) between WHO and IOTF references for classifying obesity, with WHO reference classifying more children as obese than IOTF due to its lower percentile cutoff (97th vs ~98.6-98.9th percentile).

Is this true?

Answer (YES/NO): YES